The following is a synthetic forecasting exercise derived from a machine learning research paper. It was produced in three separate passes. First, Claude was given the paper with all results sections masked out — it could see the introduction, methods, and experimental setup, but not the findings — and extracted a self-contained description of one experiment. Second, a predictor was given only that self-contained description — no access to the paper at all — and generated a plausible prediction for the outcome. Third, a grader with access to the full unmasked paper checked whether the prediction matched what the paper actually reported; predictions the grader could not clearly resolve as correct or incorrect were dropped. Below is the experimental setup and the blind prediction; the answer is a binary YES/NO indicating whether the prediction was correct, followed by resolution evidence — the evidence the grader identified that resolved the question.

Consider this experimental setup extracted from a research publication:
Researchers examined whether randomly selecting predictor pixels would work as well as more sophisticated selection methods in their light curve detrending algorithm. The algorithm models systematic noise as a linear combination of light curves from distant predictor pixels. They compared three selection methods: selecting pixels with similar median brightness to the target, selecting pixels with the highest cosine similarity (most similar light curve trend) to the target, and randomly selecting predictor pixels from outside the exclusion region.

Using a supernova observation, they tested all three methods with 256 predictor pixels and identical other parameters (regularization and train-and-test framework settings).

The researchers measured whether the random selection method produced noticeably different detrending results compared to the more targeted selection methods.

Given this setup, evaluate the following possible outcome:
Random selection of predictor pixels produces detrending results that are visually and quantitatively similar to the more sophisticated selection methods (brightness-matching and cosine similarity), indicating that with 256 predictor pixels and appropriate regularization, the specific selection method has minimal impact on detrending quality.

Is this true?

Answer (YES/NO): YES